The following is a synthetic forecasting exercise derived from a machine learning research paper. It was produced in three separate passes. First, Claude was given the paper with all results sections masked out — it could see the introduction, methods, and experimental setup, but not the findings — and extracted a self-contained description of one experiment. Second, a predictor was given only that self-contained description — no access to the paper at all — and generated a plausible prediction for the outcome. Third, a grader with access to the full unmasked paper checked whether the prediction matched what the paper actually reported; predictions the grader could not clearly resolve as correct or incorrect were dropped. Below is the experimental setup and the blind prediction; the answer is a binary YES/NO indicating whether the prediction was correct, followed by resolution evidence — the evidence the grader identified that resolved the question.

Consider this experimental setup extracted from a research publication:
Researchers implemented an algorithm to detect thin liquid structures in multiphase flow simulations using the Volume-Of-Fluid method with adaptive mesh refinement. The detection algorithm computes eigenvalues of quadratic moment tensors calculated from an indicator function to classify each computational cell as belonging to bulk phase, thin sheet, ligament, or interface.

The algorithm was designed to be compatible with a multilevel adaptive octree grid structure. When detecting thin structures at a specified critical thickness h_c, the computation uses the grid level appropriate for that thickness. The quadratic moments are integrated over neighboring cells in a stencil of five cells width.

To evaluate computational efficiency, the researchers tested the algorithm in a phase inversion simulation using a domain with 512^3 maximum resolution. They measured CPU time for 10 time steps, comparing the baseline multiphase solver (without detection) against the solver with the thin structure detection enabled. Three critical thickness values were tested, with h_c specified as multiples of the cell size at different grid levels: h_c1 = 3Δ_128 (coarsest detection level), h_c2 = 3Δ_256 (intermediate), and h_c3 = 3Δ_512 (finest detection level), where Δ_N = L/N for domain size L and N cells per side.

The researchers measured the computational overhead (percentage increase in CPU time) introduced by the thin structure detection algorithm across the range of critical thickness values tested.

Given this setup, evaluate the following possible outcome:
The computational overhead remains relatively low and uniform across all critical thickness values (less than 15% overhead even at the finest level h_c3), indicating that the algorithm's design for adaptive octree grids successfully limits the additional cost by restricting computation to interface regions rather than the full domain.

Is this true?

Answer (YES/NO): NO